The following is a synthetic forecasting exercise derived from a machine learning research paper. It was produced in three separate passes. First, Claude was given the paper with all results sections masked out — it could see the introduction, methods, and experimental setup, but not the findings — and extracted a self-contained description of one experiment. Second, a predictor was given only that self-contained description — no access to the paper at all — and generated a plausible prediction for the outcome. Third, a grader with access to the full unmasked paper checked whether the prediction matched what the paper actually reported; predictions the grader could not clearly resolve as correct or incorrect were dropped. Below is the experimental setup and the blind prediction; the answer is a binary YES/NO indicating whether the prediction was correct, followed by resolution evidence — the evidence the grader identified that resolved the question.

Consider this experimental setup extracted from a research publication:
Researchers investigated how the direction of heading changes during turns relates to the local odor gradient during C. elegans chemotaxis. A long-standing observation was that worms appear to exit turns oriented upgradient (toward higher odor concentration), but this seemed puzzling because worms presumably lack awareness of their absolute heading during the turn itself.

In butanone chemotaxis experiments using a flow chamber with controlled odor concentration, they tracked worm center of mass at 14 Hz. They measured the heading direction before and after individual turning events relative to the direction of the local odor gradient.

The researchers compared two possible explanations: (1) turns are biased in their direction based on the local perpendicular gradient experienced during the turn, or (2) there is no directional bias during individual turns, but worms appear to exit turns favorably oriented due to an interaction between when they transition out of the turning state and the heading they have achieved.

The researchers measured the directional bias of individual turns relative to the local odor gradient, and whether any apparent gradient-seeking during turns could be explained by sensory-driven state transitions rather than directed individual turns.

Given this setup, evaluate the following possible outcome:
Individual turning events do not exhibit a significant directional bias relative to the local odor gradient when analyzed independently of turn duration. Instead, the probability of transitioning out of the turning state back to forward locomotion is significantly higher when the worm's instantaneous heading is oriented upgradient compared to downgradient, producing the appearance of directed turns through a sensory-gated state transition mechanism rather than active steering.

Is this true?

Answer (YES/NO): YES